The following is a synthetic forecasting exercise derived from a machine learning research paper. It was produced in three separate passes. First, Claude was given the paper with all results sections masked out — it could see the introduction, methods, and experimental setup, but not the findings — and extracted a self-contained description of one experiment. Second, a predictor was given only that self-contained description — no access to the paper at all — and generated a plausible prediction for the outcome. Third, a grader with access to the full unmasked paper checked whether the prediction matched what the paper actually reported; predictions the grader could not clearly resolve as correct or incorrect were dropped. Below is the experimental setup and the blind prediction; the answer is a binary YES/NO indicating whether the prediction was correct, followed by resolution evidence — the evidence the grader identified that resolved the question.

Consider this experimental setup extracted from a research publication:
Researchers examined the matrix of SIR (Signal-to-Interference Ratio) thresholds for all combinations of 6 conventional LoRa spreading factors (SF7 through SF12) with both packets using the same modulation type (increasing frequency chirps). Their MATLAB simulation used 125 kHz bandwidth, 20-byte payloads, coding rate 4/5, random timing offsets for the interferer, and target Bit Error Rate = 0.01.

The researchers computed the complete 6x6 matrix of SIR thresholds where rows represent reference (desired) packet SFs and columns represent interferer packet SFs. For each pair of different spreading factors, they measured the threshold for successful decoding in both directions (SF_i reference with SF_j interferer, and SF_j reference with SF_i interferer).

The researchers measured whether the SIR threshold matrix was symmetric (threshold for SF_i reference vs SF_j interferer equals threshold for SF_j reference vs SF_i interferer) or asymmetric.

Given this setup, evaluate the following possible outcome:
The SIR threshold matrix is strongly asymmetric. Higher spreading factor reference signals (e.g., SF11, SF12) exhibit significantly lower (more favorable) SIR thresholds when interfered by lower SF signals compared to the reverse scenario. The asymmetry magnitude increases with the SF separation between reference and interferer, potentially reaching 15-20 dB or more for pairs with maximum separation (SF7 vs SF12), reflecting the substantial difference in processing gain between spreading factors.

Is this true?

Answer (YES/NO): NO